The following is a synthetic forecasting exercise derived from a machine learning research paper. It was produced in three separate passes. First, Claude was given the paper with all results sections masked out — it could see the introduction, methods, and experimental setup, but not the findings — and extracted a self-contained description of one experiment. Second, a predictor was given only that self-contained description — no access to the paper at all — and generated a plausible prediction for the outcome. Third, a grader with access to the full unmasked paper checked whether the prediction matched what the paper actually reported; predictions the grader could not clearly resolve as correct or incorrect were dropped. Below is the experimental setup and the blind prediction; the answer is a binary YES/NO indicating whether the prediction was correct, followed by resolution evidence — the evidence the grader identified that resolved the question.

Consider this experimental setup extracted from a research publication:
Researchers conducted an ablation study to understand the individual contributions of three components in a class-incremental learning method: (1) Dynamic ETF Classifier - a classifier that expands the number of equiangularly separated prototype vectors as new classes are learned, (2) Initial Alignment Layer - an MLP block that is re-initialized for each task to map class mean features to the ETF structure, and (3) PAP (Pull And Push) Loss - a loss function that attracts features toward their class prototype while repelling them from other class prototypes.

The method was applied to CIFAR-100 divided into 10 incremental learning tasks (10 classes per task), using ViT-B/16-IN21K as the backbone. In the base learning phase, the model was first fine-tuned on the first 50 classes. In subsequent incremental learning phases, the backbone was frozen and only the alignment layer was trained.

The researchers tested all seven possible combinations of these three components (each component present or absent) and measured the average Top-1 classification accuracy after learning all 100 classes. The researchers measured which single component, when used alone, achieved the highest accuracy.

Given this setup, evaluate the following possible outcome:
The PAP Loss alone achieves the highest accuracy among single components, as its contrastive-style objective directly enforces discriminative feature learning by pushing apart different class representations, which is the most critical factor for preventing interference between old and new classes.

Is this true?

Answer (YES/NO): NO